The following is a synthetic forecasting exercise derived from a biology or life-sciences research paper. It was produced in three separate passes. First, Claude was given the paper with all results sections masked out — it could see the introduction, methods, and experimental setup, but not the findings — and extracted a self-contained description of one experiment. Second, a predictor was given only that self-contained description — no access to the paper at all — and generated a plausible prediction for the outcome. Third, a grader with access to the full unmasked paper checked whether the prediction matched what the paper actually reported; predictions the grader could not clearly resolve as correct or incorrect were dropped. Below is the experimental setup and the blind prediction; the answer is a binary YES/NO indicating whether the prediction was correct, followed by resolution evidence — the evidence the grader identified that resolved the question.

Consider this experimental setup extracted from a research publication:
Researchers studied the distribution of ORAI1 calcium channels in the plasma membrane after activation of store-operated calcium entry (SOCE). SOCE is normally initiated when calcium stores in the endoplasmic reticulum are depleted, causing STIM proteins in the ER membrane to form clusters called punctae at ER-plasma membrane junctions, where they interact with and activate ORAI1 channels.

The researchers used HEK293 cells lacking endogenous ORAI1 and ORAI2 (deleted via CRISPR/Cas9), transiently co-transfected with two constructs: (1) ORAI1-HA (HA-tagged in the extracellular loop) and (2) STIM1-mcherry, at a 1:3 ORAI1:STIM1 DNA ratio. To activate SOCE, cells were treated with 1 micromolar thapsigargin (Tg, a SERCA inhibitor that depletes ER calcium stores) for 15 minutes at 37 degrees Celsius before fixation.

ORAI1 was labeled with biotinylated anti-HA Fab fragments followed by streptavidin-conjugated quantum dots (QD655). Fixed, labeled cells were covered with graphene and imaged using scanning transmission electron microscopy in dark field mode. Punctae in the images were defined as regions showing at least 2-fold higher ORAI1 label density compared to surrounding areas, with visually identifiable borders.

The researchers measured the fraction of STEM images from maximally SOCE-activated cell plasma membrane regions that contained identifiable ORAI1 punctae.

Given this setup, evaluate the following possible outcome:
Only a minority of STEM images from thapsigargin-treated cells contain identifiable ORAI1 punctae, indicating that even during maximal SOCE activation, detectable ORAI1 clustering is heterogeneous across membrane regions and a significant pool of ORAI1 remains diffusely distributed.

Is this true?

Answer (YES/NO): NO